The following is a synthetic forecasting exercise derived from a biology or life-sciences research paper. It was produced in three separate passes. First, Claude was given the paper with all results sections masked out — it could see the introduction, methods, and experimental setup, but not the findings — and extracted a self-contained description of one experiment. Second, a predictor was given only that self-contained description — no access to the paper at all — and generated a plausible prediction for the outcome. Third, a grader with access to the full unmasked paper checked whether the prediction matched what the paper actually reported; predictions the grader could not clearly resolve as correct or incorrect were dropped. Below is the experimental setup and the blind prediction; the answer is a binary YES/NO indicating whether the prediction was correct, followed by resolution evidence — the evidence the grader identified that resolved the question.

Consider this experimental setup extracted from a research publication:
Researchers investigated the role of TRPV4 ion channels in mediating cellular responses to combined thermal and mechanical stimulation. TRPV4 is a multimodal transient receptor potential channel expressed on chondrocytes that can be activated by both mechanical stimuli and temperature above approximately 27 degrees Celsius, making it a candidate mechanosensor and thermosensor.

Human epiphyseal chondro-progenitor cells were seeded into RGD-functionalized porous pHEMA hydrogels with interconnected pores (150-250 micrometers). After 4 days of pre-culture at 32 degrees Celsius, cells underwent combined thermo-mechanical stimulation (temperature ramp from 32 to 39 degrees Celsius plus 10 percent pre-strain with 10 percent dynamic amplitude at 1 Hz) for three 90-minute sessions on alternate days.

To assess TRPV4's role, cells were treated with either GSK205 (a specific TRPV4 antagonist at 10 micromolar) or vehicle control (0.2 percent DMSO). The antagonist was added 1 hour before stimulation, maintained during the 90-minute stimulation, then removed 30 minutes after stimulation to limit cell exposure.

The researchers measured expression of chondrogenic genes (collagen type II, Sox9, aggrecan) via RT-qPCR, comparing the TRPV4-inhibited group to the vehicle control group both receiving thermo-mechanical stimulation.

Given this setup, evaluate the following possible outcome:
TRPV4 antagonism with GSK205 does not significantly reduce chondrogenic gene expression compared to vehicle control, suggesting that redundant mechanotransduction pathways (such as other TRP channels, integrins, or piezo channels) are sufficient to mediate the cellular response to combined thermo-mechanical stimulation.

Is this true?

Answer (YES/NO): NO